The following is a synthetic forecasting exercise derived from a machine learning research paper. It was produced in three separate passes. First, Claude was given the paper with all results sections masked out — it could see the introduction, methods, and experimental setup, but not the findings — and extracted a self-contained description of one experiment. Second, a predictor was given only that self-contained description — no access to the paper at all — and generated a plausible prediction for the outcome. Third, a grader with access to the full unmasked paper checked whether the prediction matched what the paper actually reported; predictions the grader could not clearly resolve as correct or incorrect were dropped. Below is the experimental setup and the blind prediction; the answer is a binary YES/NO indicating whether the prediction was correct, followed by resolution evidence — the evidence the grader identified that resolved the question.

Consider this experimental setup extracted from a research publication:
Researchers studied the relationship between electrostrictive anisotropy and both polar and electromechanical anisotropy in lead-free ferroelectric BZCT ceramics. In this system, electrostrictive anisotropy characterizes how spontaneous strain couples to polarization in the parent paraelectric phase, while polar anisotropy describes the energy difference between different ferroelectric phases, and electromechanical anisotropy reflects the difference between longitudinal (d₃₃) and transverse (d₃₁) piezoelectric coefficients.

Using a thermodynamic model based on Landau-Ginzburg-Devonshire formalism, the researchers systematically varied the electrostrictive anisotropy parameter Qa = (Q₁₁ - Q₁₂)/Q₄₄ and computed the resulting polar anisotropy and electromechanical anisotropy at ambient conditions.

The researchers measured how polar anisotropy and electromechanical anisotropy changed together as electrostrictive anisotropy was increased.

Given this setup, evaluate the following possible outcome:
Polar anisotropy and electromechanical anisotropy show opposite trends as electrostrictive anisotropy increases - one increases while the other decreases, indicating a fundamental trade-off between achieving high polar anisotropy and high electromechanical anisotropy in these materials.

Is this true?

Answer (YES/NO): YES